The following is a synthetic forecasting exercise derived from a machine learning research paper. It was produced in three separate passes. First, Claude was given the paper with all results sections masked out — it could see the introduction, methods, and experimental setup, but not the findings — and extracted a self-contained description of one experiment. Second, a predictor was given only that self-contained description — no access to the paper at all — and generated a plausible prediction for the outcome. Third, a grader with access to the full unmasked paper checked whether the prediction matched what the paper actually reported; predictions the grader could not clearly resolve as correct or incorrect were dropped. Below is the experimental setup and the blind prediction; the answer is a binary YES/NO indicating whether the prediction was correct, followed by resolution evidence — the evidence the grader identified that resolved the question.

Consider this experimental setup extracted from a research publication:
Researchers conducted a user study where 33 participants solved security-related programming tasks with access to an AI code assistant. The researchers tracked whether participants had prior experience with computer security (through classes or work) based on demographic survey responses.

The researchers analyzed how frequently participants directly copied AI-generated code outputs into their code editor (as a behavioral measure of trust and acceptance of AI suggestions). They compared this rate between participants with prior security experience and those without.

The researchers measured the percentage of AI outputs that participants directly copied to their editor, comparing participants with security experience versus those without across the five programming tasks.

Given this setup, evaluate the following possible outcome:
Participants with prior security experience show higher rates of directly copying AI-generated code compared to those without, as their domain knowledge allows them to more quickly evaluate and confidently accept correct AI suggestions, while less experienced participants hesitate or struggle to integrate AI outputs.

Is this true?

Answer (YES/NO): NO